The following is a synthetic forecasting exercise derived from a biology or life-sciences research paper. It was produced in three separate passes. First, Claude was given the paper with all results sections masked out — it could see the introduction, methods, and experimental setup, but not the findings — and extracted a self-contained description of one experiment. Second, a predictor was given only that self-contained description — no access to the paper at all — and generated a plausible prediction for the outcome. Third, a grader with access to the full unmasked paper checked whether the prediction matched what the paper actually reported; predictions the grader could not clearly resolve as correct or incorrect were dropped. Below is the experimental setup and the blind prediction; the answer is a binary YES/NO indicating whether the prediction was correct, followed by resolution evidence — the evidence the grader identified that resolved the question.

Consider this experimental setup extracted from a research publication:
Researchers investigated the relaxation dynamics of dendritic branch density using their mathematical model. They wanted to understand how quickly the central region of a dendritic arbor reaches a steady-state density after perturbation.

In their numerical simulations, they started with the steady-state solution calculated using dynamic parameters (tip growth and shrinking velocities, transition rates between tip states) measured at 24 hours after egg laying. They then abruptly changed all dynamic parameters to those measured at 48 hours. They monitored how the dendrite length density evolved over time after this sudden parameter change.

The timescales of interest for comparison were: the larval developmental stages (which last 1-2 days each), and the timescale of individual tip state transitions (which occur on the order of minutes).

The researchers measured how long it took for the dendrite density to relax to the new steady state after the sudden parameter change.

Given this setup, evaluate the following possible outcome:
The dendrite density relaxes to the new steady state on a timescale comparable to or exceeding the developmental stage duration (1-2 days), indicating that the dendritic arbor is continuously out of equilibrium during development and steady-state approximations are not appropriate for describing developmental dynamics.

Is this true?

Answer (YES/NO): NO